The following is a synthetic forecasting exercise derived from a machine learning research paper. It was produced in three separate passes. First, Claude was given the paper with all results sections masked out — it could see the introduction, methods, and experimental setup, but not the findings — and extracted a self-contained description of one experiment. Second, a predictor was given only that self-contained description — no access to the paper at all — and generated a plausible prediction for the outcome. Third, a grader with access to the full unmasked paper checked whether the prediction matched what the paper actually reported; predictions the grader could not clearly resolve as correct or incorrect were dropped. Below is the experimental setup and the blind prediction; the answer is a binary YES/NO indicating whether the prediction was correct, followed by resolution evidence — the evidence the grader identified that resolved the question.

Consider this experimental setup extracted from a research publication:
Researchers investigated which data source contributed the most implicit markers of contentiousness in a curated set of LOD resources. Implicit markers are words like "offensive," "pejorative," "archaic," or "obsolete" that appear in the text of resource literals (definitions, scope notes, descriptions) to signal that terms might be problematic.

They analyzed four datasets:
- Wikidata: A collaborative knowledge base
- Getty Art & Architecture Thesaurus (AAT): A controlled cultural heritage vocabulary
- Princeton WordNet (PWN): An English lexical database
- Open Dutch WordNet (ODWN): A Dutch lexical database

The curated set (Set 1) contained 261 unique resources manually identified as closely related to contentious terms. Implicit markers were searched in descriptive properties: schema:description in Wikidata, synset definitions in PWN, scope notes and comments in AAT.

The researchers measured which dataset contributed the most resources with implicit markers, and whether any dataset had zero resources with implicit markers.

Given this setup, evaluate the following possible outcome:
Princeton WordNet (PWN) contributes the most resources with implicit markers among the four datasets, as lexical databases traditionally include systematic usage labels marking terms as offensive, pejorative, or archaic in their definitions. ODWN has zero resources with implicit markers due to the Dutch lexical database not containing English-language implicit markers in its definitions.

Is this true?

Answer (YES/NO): NO